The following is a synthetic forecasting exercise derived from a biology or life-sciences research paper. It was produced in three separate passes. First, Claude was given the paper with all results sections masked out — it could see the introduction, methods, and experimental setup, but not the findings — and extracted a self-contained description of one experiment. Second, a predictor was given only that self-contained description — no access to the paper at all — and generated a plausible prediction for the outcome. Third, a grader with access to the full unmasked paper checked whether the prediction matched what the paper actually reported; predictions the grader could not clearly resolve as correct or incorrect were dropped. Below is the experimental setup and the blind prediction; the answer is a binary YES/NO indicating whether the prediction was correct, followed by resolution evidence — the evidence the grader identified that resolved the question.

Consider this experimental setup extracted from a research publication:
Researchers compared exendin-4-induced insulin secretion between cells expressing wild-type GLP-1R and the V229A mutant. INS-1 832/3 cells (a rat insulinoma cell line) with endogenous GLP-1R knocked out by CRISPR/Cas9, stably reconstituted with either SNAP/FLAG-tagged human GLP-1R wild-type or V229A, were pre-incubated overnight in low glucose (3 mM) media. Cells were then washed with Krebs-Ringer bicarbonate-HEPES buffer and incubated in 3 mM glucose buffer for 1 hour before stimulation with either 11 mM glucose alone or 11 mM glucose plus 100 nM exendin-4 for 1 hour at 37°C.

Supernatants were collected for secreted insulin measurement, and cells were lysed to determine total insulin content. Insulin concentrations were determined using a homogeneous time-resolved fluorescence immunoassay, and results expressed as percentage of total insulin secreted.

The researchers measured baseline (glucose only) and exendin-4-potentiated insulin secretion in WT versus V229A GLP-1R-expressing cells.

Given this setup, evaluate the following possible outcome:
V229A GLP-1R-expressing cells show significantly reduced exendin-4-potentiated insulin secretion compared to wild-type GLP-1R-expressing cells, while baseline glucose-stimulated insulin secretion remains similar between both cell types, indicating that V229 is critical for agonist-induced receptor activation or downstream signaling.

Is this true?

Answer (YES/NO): NO